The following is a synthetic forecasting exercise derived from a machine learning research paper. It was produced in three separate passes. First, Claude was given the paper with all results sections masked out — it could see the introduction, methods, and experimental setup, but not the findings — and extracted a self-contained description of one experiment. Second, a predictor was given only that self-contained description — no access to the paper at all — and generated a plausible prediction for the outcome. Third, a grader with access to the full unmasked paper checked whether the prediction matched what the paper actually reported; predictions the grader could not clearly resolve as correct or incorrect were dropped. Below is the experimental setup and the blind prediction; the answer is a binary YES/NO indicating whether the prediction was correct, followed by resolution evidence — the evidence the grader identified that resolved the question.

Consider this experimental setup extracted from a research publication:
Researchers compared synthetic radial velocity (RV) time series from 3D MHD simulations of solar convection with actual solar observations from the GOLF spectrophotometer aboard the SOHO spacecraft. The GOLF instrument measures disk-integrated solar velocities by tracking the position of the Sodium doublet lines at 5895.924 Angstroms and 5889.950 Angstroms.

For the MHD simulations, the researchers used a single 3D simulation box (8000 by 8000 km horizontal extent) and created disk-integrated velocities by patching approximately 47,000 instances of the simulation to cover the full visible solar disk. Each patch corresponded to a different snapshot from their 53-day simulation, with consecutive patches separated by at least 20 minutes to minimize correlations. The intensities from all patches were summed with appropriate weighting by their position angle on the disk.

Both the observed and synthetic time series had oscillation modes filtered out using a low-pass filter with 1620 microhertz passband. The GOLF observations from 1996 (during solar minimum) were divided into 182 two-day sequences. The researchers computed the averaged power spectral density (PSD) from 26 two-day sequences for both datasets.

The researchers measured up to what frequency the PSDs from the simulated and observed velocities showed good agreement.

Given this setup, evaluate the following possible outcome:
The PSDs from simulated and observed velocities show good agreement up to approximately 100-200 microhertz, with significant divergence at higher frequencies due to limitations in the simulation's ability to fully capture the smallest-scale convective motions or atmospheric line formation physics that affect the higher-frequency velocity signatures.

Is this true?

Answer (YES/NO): NO